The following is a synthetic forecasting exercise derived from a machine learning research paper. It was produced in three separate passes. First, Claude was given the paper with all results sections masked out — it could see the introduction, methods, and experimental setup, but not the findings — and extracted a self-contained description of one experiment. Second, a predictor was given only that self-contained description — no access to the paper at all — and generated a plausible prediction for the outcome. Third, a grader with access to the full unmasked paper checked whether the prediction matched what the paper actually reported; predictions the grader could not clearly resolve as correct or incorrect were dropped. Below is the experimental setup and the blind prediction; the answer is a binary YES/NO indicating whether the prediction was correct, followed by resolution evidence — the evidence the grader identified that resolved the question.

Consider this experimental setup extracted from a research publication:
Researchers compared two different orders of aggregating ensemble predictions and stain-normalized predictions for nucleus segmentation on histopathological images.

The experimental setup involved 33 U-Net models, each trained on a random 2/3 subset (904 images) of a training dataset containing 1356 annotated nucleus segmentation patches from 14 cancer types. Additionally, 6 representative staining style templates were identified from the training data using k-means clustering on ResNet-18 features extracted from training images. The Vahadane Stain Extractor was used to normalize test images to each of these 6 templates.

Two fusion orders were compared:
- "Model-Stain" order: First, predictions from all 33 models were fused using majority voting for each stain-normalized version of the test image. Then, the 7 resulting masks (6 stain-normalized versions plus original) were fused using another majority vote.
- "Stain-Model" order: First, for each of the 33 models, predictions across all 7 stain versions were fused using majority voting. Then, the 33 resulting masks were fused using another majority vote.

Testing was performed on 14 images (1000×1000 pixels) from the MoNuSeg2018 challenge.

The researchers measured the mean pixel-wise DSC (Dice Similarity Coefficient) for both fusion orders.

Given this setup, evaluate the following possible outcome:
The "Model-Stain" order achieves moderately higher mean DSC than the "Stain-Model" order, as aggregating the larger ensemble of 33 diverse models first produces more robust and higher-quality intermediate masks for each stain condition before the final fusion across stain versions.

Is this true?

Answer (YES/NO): NO